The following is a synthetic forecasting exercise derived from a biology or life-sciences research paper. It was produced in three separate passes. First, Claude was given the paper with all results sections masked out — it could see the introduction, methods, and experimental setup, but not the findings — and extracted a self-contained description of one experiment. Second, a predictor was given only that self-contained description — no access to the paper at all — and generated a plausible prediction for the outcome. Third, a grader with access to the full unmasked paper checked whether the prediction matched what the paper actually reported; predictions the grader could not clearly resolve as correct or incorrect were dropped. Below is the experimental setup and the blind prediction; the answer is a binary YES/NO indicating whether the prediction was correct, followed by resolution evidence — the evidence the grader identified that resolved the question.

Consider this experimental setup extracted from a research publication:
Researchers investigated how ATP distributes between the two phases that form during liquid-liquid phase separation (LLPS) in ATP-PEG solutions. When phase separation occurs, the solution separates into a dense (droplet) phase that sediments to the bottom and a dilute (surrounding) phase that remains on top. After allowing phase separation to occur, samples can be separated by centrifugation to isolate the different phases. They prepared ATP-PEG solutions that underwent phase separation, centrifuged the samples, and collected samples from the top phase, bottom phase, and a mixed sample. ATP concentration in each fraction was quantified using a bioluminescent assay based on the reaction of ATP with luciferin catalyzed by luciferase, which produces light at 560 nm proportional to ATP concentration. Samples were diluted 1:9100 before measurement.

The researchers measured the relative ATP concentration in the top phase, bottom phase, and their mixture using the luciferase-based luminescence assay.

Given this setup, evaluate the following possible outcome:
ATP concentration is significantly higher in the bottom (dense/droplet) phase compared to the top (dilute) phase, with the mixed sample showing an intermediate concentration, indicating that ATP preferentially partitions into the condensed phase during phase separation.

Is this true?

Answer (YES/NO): YES